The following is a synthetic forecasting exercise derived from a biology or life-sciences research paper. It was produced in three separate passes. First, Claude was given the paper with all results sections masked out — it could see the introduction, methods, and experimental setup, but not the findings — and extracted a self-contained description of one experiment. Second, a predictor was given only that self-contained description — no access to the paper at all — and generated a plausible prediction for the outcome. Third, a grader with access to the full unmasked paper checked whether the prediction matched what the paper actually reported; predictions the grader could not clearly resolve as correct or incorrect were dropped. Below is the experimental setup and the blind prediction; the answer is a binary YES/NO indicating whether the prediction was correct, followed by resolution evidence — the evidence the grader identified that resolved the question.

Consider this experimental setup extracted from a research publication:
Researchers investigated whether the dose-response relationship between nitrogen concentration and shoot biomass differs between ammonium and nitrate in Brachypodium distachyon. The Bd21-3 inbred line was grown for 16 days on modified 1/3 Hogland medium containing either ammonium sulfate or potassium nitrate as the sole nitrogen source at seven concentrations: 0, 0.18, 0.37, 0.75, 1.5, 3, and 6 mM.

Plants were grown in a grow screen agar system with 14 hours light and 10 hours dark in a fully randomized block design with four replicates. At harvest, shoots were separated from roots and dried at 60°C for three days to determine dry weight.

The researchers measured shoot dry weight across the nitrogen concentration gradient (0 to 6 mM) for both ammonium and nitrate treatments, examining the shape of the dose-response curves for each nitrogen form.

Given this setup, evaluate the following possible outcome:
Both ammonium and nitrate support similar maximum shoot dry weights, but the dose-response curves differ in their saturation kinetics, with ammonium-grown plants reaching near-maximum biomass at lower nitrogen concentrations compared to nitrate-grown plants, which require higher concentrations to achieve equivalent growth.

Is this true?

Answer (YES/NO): NO